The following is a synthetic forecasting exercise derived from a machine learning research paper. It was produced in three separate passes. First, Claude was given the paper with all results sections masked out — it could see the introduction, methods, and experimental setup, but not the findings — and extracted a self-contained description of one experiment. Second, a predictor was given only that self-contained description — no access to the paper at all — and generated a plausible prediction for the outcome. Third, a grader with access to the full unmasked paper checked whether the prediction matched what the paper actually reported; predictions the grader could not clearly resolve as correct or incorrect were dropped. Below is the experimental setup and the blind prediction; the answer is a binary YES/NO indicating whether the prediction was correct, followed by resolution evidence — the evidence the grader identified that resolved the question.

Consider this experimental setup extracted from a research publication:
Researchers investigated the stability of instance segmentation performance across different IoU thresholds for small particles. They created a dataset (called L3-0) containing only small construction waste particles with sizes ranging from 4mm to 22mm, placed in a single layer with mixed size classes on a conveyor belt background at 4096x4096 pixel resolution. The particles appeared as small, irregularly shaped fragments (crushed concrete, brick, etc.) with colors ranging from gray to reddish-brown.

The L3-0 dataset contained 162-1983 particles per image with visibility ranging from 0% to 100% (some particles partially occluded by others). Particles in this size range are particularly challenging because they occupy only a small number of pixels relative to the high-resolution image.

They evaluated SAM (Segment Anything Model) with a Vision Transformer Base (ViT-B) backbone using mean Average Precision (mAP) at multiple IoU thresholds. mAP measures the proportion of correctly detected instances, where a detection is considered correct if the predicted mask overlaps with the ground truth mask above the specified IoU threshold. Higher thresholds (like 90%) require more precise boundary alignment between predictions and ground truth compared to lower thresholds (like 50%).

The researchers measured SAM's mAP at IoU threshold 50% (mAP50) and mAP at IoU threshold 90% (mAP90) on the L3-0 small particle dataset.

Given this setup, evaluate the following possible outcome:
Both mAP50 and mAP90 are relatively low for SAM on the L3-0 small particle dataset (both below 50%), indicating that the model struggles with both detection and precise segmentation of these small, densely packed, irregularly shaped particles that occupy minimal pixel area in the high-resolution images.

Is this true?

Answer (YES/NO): YES